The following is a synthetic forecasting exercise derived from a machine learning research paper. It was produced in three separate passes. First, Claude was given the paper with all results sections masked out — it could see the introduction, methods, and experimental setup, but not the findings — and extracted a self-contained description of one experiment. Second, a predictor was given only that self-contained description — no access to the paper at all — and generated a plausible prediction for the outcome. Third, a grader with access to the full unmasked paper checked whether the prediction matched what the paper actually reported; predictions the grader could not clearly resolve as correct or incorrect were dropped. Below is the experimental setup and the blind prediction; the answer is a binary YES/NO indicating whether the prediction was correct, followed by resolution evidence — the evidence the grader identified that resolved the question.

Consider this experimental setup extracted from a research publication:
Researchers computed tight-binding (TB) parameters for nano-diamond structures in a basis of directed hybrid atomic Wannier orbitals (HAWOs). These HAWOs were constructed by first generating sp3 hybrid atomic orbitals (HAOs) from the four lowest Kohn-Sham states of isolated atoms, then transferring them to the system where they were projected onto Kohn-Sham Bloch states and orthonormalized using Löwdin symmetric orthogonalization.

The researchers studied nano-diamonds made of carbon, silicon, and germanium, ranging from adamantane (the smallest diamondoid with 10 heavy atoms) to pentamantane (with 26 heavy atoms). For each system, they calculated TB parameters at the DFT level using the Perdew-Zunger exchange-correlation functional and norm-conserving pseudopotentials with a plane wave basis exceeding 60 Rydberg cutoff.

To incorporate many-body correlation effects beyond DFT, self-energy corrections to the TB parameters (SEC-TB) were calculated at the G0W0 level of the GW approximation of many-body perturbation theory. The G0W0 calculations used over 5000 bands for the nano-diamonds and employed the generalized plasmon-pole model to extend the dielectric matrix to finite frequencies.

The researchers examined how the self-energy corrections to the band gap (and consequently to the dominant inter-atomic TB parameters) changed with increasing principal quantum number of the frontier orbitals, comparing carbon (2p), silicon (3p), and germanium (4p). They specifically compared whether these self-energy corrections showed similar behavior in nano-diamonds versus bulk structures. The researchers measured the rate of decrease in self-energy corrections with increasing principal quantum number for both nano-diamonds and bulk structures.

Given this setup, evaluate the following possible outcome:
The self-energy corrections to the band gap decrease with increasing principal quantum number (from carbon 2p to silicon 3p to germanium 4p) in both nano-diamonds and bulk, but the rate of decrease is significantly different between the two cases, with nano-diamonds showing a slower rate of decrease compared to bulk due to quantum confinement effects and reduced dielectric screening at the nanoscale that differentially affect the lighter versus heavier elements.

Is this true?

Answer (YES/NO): YES